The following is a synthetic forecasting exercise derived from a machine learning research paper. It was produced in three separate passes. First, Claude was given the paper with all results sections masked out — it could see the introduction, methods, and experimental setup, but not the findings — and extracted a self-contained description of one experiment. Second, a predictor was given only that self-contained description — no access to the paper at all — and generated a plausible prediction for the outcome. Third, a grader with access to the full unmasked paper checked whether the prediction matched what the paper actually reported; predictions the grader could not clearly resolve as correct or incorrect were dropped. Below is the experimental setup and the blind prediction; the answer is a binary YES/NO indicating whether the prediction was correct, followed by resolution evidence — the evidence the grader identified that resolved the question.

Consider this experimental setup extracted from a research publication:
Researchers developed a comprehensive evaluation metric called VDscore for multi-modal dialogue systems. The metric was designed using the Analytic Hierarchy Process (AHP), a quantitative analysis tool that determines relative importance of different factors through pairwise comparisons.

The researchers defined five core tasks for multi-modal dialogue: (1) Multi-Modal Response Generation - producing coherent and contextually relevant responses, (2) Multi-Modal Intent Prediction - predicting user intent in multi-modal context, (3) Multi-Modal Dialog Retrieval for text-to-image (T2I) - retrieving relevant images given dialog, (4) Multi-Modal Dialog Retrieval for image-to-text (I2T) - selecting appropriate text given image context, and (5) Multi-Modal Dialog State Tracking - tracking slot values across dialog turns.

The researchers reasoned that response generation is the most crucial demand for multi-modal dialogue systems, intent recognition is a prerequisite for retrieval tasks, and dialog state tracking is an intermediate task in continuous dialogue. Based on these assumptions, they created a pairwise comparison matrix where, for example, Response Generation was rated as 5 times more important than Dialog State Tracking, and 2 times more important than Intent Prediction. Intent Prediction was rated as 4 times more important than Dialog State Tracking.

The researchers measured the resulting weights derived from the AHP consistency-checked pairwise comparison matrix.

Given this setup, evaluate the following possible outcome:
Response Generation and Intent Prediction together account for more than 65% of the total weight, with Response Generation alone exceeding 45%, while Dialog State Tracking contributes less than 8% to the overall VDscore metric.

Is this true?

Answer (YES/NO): NO